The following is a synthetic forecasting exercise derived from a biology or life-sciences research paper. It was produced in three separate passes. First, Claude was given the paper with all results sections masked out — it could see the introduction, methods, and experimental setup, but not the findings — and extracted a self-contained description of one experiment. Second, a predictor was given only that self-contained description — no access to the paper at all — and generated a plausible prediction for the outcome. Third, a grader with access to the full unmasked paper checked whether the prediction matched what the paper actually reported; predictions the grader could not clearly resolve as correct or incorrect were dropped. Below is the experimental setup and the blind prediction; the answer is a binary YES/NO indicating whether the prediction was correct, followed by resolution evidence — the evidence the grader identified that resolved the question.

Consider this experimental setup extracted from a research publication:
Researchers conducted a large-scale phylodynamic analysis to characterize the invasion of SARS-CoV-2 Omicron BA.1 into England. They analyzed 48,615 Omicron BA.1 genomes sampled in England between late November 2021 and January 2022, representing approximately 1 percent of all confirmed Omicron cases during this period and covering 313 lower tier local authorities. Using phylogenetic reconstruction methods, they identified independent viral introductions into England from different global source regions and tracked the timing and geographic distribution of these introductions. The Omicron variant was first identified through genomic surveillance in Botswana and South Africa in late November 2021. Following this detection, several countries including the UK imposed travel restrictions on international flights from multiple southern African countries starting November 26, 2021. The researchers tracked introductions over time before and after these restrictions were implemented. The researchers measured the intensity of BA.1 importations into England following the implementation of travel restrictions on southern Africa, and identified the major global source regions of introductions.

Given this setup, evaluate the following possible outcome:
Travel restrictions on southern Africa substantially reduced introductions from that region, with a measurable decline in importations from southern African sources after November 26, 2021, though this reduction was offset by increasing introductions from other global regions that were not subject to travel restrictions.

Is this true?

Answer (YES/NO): NO